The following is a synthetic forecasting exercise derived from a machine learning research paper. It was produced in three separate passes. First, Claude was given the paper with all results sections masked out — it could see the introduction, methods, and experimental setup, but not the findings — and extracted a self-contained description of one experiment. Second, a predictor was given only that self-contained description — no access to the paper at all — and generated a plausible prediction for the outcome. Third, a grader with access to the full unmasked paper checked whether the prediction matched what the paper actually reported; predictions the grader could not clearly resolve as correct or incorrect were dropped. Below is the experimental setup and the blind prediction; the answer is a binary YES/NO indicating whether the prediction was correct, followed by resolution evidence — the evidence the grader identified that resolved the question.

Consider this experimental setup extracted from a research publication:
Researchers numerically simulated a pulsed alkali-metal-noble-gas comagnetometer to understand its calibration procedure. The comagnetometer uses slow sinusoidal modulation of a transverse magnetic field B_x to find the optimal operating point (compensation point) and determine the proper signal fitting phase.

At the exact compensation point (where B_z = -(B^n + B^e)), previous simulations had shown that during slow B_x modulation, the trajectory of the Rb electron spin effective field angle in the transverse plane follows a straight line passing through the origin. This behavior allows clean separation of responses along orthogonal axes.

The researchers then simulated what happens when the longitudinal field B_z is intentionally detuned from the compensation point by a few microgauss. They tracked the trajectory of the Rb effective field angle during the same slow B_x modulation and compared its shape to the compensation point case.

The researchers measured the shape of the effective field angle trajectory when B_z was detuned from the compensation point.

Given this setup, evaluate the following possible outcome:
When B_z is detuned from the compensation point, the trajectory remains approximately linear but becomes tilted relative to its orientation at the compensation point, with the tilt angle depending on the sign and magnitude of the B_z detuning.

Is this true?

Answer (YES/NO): NO